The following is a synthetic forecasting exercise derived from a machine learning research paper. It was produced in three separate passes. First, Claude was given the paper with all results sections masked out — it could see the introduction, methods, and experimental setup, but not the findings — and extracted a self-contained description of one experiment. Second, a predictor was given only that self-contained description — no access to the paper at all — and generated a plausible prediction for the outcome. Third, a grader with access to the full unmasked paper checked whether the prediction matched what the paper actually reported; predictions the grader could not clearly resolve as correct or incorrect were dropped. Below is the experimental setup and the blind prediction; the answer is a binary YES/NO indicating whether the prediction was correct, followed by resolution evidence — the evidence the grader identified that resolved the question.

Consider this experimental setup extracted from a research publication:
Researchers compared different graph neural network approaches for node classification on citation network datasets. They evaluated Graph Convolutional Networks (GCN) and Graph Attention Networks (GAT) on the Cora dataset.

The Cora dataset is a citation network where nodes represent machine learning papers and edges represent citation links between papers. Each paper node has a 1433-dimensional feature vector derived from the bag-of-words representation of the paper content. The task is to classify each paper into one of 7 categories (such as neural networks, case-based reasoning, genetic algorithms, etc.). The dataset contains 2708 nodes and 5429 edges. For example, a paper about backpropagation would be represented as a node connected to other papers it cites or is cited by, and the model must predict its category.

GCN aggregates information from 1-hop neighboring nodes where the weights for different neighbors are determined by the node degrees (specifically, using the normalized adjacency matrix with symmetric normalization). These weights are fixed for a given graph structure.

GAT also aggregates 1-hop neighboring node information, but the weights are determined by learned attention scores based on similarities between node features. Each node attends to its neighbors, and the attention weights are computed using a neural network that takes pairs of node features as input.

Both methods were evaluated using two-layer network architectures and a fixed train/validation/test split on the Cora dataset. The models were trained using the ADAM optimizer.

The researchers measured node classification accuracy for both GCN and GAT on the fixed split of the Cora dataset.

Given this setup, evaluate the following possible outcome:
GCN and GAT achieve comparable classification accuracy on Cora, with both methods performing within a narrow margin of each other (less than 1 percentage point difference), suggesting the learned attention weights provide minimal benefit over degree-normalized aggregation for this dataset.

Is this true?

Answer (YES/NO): NO